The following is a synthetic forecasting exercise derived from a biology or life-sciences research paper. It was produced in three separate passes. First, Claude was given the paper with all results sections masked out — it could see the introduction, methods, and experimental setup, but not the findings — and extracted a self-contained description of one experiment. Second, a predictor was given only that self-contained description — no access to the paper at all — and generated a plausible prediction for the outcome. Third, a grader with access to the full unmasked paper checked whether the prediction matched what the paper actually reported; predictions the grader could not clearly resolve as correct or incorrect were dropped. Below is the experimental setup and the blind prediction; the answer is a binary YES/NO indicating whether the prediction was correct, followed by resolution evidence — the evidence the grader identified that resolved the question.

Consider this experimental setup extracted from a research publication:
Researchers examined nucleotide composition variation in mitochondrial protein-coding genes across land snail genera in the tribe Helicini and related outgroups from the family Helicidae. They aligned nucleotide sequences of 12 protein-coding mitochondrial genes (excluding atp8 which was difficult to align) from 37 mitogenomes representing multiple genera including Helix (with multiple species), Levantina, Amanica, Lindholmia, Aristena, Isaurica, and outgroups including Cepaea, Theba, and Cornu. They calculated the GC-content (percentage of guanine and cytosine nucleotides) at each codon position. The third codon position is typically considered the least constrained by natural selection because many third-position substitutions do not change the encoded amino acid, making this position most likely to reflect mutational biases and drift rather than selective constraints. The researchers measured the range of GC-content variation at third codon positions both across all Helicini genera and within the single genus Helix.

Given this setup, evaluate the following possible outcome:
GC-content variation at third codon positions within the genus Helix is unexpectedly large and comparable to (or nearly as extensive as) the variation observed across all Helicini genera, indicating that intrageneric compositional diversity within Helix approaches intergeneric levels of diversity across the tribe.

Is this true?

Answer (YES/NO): YES